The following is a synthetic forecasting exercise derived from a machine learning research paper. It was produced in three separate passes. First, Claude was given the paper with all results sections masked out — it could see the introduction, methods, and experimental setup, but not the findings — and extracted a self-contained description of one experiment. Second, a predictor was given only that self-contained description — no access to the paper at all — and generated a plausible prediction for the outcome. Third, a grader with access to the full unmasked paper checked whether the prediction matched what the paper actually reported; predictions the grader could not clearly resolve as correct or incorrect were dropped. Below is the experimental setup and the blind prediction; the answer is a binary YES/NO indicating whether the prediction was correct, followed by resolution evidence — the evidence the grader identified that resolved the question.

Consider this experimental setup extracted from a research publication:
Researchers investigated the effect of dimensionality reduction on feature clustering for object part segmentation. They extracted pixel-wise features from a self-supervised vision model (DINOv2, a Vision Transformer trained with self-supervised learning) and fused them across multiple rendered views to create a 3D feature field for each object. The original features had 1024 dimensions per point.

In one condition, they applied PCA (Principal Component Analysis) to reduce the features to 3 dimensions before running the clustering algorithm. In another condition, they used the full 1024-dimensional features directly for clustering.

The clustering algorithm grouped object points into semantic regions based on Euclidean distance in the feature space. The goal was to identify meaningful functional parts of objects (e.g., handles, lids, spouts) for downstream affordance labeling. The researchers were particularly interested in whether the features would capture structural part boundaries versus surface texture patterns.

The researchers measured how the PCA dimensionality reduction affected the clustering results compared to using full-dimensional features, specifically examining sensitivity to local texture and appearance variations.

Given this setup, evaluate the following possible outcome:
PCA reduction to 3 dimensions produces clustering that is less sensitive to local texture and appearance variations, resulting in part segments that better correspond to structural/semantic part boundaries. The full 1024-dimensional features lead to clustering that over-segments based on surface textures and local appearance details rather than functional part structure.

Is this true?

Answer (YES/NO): YES